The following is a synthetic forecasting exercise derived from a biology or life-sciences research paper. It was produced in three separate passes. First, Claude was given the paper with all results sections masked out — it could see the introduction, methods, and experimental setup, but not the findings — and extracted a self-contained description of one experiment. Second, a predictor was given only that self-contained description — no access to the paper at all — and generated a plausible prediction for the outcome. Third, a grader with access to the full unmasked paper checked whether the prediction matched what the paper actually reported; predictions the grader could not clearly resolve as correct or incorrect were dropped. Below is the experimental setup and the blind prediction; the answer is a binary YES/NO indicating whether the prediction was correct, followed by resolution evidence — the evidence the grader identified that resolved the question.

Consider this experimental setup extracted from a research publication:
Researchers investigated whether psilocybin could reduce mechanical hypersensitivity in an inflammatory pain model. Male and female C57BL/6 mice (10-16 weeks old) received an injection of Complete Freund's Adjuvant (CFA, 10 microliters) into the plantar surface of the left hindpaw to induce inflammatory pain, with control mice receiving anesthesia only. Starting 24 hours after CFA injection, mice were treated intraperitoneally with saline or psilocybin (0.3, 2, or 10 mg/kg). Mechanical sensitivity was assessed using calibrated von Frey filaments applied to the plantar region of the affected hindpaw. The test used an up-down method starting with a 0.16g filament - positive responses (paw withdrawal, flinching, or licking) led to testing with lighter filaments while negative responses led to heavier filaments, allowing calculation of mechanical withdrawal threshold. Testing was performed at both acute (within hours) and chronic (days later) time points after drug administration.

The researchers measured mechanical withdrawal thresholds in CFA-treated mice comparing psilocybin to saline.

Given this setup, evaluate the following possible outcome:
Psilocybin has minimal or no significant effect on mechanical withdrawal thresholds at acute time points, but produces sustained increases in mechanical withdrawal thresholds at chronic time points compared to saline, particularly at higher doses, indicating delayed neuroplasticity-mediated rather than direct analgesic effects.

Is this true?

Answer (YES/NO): NO